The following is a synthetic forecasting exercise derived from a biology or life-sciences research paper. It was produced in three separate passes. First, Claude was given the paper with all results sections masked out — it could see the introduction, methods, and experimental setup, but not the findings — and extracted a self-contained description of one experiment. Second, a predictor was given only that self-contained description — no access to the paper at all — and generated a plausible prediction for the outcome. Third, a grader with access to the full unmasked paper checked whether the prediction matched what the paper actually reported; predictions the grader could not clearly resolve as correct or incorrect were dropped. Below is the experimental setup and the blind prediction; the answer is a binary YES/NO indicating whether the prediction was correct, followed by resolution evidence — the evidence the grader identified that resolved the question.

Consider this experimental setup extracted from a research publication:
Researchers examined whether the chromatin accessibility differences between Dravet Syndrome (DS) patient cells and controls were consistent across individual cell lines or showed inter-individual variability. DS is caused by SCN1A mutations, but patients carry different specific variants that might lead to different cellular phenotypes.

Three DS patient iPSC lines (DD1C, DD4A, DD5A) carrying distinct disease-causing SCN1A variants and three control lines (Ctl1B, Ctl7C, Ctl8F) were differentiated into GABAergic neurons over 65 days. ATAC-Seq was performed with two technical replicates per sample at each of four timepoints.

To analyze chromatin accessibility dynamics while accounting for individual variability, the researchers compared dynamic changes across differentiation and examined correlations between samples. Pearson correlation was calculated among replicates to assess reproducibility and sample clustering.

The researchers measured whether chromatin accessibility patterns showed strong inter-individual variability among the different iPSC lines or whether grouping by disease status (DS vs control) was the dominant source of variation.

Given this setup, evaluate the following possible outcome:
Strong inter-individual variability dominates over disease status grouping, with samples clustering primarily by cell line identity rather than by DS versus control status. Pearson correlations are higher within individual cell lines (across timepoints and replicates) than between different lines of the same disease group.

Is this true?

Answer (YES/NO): NO